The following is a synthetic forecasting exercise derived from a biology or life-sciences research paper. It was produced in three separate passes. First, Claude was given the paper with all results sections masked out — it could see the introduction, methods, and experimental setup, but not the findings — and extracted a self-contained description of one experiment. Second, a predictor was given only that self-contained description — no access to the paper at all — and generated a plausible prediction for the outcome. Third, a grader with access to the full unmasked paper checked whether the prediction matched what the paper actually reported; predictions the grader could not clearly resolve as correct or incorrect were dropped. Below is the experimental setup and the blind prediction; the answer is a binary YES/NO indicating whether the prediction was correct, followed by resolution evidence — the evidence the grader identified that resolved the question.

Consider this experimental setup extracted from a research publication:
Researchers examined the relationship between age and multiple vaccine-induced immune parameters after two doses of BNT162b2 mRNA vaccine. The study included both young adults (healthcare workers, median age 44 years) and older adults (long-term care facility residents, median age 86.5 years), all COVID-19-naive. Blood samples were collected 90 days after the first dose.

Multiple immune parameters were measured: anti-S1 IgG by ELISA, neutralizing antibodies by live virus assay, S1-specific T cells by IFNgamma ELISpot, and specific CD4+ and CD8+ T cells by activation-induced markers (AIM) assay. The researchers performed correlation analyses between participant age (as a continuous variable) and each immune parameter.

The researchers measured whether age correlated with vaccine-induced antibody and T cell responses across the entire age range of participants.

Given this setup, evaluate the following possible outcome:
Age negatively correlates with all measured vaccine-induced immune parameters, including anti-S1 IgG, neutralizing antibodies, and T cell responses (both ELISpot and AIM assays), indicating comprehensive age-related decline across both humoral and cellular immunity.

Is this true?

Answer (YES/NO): YES